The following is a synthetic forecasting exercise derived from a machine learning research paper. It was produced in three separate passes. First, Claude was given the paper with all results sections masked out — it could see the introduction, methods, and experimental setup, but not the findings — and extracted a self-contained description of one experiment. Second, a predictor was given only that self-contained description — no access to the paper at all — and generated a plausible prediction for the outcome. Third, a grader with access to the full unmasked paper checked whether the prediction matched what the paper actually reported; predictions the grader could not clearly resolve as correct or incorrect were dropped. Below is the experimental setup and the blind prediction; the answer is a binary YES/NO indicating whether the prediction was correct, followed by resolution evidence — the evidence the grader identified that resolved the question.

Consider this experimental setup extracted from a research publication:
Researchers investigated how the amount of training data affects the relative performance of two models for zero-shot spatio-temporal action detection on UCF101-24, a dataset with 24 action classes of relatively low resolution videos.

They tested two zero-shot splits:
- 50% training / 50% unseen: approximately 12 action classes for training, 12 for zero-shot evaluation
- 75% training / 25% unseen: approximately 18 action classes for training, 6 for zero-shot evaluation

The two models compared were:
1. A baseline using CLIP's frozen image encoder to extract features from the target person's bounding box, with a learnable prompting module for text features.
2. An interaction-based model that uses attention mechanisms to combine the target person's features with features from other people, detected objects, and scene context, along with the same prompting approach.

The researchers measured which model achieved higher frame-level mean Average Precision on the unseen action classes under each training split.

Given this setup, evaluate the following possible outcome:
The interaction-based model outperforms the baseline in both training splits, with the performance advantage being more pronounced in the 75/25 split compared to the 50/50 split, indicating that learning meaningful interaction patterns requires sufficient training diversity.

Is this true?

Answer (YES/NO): NO